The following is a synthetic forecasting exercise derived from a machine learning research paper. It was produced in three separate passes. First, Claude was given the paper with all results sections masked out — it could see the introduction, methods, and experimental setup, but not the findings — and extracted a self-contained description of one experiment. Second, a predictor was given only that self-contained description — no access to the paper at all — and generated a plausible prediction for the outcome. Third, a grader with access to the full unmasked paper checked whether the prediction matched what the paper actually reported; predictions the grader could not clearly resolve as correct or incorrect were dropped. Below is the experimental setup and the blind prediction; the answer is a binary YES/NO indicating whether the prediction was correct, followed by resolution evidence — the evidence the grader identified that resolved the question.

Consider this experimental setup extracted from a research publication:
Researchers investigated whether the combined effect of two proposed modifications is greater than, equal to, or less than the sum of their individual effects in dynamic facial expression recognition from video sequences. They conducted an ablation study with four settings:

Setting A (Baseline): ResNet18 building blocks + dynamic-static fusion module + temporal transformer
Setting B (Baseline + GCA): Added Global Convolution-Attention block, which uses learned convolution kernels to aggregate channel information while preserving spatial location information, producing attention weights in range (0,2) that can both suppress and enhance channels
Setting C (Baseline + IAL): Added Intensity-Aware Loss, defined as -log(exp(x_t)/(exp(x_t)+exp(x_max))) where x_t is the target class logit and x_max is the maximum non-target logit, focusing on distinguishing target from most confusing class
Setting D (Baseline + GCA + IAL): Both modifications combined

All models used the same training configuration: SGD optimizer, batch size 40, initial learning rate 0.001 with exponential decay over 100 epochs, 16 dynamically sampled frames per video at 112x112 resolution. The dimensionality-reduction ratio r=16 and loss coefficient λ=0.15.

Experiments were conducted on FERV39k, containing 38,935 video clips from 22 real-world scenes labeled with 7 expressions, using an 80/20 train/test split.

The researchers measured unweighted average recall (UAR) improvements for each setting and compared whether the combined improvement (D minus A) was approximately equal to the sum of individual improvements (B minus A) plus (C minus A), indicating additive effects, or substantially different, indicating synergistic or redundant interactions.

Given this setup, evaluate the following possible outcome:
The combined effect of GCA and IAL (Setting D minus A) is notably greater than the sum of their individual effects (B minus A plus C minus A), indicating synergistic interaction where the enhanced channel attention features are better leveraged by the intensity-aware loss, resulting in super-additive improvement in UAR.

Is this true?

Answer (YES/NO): NO